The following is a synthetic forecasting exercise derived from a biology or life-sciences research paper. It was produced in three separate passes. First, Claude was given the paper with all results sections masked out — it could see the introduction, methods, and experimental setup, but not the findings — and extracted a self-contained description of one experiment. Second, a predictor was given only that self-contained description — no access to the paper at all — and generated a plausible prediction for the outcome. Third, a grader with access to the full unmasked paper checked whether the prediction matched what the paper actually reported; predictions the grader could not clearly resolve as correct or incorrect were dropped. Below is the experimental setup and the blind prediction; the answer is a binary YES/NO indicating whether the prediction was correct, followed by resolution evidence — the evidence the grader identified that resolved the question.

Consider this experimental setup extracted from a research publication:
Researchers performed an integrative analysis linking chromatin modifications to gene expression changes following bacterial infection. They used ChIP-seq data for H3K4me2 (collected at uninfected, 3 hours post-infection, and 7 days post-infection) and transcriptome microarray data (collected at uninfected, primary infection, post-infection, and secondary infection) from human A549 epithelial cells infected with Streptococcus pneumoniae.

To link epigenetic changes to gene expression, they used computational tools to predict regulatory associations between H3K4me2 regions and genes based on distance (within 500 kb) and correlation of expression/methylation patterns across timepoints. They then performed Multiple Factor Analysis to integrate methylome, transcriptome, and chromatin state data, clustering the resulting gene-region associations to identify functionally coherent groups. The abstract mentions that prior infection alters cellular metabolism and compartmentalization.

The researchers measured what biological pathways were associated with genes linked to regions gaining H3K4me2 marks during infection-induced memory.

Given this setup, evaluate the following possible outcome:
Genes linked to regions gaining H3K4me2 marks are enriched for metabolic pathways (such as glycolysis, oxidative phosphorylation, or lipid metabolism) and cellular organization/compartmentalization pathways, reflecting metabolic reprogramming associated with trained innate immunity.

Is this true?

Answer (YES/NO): NO